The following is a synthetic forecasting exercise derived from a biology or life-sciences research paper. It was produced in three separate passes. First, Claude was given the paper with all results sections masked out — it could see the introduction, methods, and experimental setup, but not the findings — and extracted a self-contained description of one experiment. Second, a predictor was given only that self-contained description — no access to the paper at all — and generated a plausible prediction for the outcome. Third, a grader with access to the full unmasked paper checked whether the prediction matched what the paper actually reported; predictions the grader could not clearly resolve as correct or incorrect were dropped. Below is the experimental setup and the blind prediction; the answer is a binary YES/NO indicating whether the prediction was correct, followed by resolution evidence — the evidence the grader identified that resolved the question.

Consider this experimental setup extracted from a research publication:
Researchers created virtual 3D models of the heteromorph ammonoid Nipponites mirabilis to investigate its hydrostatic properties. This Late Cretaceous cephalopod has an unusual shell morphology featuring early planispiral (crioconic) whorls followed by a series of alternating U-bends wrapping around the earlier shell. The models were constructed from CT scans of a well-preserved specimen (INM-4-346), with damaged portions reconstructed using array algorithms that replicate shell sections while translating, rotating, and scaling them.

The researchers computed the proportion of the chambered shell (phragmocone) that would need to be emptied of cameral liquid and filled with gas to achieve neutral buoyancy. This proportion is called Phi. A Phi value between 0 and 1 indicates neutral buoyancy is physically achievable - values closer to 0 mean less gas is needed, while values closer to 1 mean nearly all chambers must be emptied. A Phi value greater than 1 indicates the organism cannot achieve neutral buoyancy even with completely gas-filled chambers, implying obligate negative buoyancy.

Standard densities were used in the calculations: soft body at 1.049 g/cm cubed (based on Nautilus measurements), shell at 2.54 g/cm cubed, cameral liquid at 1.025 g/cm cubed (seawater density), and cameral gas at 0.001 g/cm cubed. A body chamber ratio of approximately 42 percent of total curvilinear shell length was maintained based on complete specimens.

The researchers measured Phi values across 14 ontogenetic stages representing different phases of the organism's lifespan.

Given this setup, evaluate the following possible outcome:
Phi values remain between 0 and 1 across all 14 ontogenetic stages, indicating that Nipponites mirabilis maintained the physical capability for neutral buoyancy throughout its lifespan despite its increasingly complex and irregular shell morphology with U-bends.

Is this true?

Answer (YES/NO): YES